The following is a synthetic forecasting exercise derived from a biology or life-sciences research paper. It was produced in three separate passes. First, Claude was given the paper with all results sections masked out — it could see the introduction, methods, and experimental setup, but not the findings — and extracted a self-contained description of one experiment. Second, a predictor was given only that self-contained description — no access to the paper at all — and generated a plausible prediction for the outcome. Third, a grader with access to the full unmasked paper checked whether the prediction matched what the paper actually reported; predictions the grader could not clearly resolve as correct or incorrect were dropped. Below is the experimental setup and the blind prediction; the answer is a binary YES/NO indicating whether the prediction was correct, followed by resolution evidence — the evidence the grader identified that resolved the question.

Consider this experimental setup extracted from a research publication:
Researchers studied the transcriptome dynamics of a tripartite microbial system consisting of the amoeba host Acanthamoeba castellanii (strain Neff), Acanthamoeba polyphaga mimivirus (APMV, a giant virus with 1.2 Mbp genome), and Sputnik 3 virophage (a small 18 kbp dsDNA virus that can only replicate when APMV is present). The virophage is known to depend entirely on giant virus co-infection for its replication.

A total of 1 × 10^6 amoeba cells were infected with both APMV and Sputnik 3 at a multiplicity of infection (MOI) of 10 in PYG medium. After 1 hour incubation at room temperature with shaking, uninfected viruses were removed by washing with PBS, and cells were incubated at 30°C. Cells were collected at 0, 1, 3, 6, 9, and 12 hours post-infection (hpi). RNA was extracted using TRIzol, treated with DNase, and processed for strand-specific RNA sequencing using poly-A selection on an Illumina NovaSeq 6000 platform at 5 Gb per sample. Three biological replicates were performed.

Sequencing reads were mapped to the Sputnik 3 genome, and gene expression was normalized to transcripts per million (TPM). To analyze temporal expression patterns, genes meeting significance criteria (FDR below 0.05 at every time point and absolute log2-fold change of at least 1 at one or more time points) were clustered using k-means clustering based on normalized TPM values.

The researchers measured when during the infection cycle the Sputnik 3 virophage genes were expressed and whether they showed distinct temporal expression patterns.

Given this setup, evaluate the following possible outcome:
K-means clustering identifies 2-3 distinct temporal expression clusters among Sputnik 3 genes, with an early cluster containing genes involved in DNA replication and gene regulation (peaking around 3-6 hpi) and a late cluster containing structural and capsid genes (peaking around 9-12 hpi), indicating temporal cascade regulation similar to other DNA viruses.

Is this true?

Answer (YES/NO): NO